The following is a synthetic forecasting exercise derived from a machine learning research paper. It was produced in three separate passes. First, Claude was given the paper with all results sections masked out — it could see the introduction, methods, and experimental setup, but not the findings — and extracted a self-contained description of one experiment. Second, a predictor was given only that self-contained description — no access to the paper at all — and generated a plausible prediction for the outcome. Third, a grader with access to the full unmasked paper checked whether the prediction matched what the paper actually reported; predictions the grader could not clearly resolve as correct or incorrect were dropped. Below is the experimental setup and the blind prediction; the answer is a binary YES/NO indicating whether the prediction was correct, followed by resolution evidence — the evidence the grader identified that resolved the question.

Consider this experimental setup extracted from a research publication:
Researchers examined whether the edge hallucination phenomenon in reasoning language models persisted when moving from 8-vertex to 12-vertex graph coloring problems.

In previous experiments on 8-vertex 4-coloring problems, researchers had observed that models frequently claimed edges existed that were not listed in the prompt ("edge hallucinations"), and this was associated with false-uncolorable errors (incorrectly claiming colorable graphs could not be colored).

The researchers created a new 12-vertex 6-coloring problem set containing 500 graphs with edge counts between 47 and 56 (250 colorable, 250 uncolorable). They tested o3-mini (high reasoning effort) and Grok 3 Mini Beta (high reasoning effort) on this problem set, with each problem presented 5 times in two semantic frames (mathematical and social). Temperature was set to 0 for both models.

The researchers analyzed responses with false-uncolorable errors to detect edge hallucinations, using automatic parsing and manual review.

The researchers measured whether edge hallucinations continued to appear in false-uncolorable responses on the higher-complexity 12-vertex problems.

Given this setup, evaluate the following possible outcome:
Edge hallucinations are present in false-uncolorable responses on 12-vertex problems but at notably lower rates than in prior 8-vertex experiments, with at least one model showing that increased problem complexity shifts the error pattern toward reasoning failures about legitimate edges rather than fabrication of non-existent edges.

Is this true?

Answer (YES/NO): NO